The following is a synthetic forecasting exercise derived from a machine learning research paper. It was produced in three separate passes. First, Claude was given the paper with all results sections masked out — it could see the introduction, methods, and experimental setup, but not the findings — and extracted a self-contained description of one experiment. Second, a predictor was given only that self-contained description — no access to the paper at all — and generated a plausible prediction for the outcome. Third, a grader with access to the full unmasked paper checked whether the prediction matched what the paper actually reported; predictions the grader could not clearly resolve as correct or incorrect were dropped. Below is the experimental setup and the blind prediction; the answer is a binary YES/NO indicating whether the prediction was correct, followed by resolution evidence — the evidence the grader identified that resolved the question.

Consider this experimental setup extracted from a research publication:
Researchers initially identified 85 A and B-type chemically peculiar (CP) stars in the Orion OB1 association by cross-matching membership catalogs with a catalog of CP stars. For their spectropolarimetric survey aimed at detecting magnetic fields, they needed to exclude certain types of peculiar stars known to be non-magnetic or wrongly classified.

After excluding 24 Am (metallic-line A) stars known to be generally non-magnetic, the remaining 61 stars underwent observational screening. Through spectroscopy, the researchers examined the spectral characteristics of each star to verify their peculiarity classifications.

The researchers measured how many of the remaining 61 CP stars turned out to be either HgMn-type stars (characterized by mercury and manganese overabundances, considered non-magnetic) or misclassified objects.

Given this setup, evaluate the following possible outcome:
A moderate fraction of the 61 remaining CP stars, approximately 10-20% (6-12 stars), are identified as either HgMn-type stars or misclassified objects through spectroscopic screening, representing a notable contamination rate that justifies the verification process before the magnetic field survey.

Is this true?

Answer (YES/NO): NO